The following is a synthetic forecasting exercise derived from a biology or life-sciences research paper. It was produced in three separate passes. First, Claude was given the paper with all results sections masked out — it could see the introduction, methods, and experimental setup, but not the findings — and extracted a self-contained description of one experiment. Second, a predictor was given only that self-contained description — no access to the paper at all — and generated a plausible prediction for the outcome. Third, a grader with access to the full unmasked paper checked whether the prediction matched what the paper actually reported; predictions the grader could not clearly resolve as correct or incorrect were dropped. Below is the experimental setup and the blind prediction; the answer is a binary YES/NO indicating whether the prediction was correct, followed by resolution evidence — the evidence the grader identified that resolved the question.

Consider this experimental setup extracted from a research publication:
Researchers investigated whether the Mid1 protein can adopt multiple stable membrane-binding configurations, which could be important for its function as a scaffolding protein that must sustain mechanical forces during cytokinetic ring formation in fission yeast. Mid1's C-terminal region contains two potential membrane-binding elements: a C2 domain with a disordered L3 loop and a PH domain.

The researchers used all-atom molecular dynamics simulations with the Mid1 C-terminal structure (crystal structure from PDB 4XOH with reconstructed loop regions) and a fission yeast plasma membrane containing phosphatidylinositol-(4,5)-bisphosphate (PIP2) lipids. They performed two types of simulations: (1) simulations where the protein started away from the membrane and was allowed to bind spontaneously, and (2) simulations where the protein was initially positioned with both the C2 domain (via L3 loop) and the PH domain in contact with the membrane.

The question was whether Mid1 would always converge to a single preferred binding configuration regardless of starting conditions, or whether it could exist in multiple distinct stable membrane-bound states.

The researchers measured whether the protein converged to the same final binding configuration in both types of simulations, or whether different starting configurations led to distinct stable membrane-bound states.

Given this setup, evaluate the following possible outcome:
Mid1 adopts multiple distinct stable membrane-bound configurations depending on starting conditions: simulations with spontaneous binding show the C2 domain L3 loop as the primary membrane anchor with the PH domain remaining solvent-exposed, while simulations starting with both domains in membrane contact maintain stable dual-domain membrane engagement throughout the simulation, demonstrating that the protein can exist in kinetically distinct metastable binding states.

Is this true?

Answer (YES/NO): YES